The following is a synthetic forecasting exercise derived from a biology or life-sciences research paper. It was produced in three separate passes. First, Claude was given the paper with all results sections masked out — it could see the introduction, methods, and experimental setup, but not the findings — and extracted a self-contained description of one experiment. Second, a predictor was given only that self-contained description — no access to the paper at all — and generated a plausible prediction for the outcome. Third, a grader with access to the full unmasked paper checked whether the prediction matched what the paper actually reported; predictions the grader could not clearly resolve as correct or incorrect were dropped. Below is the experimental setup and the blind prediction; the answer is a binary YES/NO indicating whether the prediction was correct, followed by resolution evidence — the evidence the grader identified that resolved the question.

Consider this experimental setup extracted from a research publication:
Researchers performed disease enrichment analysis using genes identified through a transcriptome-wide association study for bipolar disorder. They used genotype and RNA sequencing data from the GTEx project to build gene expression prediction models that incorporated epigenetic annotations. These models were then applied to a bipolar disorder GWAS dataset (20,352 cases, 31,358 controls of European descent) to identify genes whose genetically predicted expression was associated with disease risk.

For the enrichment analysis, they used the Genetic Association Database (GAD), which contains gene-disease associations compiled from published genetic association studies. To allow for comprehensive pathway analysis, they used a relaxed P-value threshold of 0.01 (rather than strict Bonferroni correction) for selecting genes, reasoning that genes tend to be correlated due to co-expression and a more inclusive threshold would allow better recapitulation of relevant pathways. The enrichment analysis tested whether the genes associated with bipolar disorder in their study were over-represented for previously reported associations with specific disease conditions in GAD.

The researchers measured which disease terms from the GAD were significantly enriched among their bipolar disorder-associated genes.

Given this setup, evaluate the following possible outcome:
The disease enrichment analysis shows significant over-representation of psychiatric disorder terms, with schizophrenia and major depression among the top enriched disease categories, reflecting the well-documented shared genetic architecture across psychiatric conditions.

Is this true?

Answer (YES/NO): NO